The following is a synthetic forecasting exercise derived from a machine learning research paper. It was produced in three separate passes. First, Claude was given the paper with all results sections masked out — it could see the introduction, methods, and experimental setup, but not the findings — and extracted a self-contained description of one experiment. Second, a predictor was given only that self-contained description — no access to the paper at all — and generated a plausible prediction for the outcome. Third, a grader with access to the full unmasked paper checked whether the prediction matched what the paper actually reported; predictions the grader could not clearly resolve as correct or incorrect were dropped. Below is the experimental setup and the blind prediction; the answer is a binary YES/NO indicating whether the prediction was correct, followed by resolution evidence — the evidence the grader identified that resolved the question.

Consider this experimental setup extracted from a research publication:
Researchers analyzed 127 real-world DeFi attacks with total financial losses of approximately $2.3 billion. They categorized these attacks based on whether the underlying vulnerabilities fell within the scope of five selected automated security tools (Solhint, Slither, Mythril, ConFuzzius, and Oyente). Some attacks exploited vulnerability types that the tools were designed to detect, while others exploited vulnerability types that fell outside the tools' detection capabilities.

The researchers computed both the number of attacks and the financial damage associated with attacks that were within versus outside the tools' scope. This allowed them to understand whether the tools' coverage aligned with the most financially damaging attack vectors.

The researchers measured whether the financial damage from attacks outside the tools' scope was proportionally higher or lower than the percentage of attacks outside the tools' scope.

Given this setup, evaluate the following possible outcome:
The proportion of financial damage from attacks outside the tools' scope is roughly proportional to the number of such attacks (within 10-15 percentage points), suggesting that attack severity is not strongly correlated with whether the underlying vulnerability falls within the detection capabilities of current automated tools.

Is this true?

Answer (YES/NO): NO